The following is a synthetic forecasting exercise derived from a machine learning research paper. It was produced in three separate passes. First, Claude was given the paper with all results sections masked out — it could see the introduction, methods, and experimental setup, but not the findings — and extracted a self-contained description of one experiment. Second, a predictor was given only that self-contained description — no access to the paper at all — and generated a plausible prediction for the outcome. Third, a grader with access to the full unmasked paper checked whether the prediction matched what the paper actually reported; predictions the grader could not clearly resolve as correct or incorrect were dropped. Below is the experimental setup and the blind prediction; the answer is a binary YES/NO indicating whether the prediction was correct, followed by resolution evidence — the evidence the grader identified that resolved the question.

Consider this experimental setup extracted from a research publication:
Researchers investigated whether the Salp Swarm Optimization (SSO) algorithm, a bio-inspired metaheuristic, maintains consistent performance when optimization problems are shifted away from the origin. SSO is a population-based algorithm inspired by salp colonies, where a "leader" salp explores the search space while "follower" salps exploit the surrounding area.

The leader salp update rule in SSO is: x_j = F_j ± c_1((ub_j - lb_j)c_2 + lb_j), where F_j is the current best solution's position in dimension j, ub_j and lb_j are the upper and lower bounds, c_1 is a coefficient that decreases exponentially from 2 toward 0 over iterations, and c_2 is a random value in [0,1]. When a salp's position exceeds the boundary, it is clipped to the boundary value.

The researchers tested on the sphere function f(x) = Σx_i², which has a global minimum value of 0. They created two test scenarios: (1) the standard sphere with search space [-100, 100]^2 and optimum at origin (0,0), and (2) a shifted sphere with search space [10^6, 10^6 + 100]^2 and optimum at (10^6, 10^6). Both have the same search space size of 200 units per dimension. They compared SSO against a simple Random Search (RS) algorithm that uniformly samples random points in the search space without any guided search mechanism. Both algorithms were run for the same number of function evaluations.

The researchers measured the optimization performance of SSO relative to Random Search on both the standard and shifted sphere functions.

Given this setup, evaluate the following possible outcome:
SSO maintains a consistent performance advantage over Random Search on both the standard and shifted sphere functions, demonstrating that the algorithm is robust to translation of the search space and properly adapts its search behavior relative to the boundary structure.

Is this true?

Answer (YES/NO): NO